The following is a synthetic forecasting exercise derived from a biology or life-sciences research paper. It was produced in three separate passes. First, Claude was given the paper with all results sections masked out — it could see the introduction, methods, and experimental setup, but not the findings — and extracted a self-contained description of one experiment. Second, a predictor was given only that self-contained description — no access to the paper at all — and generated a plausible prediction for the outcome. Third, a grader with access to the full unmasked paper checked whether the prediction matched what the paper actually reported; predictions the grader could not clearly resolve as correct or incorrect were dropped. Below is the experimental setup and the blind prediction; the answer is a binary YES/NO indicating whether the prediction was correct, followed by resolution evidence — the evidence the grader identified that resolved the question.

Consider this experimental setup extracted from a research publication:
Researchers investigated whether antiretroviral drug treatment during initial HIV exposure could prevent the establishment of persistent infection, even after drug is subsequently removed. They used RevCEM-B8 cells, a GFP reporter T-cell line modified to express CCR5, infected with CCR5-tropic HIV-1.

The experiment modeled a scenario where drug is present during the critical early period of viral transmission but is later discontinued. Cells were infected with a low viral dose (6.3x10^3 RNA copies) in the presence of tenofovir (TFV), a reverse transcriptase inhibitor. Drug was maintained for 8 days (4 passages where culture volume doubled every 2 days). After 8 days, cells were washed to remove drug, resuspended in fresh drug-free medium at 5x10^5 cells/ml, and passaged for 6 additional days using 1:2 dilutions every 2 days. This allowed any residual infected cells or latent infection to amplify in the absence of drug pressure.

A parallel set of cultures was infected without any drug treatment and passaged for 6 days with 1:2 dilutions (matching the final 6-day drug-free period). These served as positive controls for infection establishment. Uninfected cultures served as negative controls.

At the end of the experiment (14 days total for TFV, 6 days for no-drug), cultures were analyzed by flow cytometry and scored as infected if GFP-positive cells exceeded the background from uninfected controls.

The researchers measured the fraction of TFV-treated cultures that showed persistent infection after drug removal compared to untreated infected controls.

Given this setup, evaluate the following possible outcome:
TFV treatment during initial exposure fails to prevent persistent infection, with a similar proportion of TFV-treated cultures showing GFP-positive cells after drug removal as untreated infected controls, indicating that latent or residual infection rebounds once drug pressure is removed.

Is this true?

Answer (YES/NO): NO